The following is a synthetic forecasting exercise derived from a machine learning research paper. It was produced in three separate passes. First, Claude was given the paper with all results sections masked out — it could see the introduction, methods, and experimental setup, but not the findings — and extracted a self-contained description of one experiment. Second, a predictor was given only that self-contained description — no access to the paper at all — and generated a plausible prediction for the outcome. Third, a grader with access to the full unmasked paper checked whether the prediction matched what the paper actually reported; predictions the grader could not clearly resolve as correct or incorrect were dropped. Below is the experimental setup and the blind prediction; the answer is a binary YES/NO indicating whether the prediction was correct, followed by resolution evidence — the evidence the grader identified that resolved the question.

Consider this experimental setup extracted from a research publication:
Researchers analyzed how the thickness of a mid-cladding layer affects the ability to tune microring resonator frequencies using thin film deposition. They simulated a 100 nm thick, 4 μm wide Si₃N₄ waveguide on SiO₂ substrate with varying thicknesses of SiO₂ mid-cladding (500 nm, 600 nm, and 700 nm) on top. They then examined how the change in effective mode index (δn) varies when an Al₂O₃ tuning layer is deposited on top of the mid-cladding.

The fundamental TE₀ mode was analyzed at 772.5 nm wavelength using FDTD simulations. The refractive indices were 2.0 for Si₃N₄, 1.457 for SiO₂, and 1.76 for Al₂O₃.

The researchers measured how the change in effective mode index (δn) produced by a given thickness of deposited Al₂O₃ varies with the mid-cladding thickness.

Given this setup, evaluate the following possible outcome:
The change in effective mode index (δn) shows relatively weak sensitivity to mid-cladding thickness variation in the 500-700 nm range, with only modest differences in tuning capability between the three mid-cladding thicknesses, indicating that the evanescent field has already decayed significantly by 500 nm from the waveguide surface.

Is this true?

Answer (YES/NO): NO